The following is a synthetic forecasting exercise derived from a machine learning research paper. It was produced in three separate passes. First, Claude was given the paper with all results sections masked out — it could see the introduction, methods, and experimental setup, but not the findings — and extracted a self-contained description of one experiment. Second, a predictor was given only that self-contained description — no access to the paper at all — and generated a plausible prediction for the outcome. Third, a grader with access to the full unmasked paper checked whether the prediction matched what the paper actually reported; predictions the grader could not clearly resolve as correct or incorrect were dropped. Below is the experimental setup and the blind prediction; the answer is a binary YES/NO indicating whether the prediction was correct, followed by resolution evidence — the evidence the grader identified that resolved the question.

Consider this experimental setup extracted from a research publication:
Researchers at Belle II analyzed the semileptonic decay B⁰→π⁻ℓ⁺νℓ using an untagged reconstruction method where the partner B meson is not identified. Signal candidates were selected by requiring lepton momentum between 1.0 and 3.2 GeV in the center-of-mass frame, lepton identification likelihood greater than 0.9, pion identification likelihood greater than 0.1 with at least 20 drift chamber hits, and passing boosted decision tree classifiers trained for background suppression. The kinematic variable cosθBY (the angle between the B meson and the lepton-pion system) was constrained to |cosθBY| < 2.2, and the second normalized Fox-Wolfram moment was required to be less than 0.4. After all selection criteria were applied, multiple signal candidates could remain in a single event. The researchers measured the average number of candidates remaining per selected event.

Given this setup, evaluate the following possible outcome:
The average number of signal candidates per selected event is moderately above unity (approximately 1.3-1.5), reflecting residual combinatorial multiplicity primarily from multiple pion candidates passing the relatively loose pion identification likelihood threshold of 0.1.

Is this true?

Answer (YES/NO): NO